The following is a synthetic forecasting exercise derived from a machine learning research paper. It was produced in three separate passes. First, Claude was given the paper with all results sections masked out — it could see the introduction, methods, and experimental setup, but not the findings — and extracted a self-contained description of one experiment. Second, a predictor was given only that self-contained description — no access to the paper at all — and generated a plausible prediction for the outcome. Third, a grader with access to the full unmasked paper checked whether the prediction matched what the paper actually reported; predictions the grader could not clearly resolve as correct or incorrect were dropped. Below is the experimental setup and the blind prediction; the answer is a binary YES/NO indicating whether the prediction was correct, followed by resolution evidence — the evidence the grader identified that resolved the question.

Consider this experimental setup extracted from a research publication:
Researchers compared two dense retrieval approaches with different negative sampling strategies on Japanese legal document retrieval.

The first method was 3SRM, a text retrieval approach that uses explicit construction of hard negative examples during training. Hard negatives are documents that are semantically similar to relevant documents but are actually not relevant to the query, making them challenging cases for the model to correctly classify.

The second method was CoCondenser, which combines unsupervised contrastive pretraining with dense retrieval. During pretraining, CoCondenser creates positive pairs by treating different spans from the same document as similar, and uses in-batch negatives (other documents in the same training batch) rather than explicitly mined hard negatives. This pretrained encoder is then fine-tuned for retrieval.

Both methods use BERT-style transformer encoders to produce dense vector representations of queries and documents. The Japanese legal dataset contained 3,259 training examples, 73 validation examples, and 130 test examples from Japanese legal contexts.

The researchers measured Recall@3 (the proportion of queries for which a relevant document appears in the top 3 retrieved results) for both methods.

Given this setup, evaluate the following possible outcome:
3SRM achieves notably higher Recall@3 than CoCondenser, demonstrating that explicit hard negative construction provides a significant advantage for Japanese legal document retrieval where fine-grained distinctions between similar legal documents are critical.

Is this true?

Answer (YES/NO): NO